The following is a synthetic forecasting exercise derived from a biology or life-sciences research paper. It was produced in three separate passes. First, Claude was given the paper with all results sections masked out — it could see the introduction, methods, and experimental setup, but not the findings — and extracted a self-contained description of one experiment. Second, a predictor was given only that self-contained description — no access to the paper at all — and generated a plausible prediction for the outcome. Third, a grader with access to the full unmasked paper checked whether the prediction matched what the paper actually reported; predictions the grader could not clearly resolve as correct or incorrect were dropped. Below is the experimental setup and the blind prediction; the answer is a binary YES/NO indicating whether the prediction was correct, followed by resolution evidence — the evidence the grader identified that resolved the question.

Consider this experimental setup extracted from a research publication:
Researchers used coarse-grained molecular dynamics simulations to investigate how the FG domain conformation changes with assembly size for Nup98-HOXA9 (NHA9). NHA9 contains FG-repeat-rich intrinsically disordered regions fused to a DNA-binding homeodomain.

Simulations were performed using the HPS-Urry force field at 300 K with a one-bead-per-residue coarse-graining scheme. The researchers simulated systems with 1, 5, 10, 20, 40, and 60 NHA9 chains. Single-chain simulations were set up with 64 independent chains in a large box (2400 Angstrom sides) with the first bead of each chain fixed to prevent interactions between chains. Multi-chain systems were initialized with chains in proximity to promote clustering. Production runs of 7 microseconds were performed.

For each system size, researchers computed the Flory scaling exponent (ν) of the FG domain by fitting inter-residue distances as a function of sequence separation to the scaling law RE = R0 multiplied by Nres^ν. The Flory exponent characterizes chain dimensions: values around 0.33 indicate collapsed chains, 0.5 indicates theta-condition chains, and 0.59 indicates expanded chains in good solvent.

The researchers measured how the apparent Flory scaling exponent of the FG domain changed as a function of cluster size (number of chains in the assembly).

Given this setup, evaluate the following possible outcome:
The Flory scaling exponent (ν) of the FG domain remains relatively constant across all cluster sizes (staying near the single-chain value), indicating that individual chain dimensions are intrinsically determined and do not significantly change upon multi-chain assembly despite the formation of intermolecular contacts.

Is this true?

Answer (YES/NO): NO